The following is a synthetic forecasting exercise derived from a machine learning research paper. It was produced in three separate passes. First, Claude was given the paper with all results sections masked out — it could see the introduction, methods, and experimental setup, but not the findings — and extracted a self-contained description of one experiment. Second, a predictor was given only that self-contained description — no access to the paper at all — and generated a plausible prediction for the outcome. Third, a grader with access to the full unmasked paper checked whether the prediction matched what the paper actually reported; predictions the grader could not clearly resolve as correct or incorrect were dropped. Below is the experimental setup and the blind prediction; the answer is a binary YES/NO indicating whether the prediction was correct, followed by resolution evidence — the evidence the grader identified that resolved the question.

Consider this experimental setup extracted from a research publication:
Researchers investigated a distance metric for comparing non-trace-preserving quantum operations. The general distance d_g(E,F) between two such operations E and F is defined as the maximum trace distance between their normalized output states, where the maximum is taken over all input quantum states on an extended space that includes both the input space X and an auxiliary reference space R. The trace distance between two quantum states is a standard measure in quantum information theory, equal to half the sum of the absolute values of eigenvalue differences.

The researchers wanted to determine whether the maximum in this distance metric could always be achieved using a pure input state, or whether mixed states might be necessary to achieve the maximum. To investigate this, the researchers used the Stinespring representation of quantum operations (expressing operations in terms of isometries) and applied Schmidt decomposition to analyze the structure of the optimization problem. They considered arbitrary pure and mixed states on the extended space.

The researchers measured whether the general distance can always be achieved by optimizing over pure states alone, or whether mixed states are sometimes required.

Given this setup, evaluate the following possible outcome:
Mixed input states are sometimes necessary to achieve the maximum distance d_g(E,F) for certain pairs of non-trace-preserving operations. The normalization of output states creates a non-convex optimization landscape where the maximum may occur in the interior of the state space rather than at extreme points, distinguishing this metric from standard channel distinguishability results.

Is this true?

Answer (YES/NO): NO